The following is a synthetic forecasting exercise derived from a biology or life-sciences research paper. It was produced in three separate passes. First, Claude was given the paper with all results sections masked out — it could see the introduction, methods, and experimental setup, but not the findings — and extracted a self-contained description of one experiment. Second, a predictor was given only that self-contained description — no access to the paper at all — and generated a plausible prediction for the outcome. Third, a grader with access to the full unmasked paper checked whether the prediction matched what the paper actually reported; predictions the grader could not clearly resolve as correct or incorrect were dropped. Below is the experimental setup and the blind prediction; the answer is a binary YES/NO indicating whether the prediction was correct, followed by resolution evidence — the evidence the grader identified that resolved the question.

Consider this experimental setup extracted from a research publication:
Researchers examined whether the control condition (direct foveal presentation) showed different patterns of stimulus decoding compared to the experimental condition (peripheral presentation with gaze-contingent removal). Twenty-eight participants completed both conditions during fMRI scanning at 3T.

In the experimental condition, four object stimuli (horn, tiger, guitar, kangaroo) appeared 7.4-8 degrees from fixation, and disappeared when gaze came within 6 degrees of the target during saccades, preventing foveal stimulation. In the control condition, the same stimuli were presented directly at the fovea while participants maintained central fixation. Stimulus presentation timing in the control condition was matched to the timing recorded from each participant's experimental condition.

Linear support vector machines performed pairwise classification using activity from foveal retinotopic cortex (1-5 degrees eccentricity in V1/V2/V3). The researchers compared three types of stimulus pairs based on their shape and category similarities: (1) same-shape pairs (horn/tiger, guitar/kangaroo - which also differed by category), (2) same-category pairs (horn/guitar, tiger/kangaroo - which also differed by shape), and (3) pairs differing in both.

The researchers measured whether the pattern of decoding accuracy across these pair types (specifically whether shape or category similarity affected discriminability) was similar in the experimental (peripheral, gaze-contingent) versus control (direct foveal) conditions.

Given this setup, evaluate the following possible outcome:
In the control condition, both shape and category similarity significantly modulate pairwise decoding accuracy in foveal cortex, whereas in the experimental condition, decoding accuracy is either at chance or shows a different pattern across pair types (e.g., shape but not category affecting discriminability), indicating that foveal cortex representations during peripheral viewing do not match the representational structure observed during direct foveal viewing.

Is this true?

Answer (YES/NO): NO